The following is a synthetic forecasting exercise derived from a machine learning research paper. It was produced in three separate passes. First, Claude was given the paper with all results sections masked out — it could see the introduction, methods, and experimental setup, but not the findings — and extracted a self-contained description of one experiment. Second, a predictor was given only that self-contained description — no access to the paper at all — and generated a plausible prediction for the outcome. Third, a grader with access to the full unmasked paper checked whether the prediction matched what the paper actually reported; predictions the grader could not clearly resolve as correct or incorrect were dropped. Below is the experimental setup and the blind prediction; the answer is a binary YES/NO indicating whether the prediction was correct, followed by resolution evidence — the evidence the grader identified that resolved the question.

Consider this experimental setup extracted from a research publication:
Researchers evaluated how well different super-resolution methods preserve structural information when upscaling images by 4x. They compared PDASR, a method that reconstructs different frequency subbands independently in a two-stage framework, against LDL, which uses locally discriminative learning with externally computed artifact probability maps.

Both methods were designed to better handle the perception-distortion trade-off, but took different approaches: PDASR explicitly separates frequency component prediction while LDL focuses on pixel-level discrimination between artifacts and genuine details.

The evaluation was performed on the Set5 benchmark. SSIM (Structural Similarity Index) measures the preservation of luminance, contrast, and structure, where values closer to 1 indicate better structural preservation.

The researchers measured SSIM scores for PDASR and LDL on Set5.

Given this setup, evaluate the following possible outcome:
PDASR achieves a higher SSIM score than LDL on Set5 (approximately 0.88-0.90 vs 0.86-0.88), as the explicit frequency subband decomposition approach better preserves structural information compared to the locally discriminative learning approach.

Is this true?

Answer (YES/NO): NO